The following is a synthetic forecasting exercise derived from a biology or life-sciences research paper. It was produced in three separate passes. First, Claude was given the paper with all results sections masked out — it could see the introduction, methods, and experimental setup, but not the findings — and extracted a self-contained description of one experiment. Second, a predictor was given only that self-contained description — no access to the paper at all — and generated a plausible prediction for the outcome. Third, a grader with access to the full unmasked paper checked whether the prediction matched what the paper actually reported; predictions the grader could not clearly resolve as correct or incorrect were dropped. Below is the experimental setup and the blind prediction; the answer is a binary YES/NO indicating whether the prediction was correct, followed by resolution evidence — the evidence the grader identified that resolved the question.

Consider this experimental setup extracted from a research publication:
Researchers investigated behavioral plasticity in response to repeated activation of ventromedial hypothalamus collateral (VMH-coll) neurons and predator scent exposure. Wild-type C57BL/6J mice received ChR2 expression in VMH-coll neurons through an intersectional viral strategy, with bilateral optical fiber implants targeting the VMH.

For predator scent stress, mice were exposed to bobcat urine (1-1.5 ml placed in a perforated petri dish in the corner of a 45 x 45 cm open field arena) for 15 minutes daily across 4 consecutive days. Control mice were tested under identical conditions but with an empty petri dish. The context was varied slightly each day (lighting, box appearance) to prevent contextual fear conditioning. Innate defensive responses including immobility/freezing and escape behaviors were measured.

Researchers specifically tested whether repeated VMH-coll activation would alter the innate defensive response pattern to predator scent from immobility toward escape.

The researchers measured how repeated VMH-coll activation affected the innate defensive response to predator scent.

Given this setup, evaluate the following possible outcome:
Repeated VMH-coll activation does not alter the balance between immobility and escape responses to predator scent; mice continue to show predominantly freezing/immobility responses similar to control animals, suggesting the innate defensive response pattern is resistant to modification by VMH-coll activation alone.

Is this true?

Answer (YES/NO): NO